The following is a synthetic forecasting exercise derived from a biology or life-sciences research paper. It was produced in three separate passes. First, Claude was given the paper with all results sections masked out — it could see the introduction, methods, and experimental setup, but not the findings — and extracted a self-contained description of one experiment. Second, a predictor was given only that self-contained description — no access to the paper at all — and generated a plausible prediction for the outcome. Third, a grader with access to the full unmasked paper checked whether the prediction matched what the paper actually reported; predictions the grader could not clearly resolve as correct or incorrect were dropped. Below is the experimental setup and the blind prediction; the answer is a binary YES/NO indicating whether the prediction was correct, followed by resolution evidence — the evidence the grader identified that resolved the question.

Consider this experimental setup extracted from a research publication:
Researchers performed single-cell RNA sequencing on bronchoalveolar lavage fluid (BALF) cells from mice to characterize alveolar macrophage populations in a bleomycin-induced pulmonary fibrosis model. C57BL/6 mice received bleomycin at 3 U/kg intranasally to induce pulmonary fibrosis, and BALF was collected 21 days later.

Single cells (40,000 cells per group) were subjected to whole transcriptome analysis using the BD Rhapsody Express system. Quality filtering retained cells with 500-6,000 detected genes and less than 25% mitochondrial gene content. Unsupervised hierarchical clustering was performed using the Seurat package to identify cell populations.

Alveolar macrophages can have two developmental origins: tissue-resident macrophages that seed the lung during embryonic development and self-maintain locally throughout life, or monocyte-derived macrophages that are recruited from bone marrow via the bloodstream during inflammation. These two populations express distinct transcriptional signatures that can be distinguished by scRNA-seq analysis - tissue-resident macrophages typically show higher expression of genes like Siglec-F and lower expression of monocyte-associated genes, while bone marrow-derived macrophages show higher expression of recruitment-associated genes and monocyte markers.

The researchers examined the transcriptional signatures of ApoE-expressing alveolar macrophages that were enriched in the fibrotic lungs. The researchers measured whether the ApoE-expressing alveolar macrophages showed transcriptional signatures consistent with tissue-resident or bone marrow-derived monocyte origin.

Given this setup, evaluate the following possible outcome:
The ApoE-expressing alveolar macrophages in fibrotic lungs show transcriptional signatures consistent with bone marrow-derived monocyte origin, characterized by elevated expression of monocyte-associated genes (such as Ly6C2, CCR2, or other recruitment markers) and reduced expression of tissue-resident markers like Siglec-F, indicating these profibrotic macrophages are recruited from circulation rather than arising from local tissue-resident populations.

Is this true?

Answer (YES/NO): YES